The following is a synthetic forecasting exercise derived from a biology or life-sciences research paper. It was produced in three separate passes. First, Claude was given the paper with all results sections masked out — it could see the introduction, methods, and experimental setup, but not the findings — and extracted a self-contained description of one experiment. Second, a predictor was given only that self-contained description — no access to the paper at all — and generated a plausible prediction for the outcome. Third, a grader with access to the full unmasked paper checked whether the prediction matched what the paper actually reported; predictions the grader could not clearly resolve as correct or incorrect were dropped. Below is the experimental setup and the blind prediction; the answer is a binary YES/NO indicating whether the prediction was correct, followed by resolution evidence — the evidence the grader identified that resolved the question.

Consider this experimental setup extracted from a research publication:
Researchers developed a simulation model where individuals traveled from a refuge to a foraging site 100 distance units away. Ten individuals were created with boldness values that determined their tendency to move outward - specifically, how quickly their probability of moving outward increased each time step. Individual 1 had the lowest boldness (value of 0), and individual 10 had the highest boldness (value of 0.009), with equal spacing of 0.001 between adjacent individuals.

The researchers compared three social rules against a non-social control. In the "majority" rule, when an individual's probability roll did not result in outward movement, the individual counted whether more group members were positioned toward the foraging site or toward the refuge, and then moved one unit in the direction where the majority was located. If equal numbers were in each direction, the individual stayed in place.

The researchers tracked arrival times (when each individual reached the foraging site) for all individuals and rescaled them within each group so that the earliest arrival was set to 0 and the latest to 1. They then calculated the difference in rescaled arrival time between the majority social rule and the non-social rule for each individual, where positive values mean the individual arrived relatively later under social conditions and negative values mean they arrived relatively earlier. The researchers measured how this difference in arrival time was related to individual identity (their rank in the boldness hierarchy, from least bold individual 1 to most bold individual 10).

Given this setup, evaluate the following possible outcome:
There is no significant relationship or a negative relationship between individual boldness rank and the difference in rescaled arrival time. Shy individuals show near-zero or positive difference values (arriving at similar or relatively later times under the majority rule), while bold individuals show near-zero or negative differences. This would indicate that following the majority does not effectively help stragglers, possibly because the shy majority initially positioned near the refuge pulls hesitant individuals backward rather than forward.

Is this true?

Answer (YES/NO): NO